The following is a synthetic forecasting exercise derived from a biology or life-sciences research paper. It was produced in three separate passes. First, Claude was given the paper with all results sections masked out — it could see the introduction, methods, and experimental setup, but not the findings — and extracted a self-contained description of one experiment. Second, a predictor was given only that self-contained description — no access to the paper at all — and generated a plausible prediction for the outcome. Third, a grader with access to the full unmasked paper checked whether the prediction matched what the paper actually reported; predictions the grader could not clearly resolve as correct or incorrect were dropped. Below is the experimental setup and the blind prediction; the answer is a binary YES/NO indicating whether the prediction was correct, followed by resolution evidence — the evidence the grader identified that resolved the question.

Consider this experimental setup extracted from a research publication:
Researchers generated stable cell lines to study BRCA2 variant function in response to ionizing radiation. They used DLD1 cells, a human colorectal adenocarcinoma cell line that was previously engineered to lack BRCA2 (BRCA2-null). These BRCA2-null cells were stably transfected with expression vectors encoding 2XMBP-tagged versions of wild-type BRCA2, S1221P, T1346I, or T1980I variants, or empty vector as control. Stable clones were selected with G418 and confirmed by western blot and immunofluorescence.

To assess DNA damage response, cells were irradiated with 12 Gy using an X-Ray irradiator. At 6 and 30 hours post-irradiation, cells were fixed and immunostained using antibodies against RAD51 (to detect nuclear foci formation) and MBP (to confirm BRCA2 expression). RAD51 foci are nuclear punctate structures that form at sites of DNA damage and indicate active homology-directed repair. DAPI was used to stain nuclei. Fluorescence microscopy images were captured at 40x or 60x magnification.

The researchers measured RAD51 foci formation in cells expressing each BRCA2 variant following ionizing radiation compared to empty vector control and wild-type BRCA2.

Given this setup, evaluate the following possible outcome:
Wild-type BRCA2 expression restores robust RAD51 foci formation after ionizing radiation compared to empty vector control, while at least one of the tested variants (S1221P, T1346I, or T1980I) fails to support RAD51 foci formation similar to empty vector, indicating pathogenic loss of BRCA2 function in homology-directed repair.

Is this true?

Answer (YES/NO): NO